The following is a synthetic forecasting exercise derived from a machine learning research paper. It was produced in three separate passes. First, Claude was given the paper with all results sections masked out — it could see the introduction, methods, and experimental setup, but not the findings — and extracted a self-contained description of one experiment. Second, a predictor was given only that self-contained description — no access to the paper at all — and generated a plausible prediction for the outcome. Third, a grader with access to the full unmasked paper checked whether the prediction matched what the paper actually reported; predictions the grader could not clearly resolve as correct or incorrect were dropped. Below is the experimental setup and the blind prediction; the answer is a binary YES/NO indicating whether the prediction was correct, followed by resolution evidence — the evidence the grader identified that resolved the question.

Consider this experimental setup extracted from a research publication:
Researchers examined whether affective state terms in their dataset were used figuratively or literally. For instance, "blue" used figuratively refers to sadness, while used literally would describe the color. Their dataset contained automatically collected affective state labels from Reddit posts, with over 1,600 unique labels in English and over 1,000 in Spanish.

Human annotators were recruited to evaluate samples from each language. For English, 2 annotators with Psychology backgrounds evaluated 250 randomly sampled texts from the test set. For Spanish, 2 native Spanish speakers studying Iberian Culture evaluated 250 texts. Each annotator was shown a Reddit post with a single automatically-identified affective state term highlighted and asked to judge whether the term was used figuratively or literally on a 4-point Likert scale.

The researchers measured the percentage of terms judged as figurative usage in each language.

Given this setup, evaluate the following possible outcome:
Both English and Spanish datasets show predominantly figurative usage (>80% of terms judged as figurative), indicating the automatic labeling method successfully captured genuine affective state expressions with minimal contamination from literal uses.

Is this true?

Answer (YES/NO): NO